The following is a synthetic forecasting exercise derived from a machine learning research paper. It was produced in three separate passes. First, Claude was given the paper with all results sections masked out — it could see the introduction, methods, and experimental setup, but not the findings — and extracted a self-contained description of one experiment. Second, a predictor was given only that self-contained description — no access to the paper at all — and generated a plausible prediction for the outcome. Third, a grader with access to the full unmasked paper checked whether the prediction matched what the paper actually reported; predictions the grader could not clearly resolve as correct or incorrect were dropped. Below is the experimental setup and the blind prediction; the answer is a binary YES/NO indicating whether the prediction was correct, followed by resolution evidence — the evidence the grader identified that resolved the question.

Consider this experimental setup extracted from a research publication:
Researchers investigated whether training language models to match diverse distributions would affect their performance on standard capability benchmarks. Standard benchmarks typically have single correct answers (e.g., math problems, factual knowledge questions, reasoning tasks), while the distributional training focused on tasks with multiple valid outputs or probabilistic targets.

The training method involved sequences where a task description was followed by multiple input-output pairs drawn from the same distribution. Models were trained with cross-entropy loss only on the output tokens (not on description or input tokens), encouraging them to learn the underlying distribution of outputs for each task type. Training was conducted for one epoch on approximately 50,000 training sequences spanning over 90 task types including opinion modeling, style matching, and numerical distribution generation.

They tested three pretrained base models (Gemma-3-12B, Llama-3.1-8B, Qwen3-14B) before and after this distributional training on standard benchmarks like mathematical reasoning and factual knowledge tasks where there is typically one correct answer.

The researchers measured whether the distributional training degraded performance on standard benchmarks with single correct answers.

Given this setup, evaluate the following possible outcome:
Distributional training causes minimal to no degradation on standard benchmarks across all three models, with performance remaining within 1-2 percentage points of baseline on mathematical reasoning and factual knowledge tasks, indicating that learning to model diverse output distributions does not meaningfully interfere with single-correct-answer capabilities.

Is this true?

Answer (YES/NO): NO